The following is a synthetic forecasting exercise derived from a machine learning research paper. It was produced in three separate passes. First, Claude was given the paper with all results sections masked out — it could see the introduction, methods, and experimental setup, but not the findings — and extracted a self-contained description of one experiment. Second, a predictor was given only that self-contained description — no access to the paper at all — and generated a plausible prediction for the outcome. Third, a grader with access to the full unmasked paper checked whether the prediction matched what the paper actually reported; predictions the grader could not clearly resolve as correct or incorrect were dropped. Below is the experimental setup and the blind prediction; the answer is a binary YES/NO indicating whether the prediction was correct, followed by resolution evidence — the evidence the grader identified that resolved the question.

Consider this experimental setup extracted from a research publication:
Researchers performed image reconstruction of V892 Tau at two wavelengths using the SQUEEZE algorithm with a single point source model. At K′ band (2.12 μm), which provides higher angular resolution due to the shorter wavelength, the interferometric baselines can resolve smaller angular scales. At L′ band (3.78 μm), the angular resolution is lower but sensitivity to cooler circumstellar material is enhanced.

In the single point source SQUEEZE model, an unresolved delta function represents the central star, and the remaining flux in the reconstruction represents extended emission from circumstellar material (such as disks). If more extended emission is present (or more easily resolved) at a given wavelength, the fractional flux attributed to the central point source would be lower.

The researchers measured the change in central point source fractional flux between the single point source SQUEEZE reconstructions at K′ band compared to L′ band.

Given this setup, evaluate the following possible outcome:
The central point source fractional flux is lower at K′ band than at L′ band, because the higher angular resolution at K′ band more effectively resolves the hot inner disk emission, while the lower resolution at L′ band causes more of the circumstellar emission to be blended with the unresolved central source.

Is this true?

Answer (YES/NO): YES